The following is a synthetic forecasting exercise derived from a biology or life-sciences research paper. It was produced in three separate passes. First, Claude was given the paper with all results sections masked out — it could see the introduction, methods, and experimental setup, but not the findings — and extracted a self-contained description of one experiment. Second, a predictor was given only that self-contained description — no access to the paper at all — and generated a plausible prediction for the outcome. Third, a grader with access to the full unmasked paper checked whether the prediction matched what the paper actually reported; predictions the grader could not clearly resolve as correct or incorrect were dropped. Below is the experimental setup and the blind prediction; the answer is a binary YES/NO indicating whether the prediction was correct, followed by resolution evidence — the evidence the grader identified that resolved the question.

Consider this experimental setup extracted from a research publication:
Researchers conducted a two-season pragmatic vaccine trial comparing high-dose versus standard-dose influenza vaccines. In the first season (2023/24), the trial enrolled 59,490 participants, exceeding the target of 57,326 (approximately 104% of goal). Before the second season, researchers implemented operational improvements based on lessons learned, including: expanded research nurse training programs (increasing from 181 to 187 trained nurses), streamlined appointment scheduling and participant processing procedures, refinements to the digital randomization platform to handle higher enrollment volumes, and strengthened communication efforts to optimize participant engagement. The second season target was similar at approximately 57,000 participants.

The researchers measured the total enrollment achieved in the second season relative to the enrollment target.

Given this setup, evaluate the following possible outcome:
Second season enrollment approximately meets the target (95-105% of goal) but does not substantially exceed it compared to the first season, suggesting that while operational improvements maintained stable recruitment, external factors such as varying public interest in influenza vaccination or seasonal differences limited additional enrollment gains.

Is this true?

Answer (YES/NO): NO